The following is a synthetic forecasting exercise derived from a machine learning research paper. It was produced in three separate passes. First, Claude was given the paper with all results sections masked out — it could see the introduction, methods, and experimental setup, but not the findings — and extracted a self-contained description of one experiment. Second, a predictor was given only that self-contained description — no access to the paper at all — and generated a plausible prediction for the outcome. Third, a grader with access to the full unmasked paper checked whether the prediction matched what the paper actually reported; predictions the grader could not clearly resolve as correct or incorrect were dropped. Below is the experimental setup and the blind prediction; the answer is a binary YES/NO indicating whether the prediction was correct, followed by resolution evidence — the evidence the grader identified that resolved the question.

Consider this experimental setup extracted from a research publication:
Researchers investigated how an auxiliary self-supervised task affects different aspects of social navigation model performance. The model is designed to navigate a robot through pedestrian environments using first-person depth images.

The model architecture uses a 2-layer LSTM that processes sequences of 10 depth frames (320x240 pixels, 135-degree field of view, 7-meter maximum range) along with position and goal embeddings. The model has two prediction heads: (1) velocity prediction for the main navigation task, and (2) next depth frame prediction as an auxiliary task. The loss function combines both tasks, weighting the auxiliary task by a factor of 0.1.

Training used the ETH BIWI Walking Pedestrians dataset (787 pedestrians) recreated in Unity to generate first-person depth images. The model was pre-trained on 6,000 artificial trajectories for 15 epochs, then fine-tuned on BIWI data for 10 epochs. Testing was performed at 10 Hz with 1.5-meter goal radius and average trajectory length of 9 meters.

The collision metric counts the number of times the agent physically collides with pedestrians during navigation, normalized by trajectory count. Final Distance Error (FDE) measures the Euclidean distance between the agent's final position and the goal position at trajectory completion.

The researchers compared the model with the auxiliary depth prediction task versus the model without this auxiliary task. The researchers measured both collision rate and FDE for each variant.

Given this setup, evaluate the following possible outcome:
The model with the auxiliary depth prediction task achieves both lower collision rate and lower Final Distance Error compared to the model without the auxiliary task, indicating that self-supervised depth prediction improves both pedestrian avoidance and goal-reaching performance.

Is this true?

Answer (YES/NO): NO